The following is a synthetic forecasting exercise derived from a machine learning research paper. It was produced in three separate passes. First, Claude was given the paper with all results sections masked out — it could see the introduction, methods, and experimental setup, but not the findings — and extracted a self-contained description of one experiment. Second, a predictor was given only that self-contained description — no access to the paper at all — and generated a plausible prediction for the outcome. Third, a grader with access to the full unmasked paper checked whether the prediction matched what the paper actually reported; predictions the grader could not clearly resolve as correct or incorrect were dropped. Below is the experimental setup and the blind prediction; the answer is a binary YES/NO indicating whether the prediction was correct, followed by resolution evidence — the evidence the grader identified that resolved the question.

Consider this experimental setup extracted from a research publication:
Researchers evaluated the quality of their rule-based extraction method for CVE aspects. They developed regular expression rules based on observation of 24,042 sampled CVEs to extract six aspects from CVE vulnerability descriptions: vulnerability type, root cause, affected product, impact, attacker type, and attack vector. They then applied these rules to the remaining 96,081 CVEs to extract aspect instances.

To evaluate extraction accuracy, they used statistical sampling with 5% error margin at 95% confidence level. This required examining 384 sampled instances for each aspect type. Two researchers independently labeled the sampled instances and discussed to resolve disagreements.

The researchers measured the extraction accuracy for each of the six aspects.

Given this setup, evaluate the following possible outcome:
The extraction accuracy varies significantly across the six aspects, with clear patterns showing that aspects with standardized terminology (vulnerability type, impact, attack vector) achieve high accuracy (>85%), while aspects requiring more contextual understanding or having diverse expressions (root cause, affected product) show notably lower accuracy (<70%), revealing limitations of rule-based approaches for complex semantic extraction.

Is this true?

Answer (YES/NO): NO